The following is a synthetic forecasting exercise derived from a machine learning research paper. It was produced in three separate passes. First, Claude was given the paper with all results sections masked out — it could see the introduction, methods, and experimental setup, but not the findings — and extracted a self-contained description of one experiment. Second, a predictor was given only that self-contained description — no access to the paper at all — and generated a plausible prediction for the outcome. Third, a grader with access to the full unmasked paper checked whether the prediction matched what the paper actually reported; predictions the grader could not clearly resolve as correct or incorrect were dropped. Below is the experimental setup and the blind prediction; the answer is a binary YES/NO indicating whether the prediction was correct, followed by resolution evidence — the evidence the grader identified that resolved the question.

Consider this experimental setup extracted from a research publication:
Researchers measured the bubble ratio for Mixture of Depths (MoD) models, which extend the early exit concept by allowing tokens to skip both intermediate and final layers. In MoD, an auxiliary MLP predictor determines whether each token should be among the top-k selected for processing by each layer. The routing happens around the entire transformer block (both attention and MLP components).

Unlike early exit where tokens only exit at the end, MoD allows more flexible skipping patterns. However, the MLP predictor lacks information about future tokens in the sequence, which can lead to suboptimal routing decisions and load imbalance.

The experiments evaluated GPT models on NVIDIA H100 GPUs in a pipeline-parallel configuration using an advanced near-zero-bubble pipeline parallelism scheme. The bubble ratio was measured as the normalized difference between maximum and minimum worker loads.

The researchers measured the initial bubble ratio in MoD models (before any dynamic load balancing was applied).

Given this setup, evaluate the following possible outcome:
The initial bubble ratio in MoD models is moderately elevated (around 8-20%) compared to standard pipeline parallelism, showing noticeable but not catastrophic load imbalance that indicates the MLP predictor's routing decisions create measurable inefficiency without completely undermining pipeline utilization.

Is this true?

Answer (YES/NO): YES